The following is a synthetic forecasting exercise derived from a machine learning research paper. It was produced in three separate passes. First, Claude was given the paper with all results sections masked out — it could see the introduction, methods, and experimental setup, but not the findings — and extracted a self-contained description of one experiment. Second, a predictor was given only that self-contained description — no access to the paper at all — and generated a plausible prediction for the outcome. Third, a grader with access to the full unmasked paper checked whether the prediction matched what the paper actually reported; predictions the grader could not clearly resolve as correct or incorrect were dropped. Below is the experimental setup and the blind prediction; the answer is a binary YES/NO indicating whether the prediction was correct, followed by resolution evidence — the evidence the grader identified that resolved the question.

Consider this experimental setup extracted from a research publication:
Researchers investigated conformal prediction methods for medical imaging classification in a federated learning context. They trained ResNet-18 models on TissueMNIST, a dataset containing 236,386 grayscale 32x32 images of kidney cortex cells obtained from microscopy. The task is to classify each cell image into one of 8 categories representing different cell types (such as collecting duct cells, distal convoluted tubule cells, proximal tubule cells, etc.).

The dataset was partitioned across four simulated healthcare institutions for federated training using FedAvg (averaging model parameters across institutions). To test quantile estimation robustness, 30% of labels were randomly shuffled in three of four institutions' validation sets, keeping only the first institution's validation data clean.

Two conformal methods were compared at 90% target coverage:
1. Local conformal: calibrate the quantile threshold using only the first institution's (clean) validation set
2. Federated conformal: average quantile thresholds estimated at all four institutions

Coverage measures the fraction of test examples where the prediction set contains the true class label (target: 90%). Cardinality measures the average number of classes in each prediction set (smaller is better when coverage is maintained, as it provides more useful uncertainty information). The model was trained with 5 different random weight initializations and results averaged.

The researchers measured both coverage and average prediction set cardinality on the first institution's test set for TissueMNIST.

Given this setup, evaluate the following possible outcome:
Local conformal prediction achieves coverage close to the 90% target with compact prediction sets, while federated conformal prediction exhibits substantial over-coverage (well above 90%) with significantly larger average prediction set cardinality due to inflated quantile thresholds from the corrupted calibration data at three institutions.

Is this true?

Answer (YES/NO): NO